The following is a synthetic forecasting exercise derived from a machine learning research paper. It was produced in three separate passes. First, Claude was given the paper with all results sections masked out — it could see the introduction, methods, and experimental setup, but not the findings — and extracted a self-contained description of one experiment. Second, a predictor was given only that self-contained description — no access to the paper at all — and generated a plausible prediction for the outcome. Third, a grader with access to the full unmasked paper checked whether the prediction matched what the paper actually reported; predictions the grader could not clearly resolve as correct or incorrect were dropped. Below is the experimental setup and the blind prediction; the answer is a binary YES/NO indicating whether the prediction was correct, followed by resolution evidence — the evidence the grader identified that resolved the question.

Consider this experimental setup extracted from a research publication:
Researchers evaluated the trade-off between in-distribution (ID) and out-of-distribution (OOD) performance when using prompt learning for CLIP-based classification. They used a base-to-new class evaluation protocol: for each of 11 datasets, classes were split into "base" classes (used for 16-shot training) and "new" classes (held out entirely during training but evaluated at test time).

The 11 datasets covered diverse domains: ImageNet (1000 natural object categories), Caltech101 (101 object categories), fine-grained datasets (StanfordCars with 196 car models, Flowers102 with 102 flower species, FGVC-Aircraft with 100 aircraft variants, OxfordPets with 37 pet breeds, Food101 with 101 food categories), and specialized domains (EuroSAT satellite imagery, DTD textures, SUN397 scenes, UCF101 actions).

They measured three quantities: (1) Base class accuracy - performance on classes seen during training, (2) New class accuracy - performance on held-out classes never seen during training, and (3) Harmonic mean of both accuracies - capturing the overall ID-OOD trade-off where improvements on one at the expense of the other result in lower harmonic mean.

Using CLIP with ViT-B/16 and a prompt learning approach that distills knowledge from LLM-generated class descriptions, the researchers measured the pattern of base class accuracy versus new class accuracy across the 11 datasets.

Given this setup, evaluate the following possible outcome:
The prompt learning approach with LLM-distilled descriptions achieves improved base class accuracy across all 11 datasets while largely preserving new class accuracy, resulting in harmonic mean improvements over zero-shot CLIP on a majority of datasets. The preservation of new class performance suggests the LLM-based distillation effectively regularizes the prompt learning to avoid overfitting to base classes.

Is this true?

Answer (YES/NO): NO